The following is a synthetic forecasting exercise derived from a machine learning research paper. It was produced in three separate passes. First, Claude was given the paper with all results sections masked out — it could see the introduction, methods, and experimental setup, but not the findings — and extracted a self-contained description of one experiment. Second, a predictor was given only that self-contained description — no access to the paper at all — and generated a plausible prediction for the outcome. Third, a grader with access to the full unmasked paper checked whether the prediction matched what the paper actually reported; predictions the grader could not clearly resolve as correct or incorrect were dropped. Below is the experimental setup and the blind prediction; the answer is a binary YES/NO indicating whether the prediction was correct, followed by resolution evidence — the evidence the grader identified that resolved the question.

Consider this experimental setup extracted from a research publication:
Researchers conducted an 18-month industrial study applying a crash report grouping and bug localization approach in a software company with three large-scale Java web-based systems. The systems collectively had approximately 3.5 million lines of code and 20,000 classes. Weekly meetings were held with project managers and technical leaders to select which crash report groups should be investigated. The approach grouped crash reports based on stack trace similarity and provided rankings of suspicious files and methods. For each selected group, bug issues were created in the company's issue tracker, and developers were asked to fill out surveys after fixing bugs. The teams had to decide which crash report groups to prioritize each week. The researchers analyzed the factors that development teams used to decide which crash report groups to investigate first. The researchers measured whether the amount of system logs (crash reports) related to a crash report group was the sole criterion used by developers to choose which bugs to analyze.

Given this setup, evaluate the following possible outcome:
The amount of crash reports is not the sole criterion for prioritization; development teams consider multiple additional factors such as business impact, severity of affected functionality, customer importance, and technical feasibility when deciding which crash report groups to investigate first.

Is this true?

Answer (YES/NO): YES